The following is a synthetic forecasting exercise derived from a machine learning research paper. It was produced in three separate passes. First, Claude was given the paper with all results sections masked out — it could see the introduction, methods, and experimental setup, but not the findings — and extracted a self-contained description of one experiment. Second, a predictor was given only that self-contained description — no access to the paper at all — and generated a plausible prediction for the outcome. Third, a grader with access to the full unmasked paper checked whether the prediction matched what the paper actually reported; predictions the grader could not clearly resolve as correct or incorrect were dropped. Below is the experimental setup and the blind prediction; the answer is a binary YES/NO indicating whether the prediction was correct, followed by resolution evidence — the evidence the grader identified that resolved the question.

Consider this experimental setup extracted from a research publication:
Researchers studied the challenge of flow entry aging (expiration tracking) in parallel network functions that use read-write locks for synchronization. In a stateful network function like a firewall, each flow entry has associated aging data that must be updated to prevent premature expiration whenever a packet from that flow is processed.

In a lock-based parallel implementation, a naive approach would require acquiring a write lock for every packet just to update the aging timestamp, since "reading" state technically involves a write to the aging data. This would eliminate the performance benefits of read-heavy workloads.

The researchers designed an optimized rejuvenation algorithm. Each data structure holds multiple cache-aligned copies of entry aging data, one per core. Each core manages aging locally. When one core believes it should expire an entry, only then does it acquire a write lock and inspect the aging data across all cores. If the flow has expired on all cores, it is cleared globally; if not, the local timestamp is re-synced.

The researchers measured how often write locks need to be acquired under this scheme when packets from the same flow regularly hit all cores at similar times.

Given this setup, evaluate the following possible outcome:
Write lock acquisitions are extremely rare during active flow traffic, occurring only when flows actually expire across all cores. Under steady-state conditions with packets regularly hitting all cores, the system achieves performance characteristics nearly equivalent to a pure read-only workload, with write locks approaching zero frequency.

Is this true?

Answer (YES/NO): YES